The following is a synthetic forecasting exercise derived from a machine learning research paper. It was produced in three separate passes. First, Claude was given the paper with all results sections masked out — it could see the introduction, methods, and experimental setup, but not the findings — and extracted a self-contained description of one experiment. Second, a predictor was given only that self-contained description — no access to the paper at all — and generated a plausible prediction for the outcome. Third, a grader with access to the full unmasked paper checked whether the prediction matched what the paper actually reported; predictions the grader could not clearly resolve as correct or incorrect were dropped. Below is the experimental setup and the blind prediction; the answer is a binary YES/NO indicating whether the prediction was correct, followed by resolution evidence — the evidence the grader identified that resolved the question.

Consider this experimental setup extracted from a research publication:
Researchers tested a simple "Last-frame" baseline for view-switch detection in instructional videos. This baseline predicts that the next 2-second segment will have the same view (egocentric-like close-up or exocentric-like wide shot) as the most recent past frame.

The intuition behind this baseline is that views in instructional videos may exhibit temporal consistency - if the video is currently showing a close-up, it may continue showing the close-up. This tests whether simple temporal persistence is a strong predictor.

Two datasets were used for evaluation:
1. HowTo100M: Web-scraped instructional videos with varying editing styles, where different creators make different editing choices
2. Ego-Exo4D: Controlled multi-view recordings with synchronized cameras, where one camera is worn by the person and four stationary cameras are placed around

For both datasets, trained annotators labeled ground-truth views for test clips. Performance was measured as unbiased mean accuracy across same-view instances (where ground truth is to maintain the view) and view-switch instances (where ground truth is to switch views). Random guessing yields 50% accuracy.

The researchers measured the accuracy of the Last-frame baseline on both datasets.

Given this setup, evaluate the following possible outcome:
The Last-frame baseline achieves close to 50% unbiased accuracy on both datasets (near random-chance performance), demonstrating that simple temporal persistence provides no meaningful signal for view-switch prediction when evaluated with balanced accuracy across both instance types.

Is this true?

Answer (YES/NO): NO